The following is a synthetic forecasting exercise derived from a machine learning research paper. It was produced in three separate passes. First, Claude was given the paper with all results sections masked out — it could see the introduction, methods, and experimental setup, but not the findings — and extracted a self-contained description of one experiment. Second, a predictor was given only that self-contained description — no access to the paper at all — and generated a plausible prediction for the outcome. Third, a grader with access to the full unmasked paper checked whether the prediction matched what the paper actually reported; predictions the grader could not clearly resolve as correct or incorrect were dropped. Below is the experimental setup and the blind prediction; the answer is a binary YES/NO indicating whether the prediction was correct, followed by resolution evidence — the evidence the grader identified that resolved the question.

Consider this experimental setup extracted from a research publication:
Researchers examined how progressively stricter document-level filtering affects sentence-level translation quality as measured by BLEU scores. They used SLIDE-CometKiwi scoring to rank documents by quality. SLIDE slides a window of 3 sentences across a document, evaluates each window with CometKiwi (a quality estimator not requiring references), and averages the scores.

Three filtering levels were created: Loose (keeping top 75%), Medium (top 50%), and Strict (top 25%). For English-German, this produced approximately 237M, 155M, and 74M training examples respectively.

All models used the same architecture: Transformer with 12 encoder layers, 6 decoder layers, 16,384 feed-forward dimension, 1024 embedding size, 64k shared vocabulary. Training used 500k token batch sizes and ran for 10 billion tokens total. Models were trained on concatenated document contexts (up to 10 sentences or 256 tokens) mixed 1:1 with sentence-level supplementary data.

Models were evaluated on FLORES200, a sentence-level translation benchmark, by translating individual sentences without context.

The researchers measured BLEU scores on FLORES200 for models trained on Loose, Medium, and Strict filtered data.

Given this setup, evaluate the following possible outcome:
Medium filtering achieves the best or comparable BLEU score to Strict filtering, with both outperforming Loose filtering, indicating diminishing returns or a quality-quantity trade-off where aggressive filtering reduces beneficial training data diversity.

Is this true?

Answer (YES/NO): YES